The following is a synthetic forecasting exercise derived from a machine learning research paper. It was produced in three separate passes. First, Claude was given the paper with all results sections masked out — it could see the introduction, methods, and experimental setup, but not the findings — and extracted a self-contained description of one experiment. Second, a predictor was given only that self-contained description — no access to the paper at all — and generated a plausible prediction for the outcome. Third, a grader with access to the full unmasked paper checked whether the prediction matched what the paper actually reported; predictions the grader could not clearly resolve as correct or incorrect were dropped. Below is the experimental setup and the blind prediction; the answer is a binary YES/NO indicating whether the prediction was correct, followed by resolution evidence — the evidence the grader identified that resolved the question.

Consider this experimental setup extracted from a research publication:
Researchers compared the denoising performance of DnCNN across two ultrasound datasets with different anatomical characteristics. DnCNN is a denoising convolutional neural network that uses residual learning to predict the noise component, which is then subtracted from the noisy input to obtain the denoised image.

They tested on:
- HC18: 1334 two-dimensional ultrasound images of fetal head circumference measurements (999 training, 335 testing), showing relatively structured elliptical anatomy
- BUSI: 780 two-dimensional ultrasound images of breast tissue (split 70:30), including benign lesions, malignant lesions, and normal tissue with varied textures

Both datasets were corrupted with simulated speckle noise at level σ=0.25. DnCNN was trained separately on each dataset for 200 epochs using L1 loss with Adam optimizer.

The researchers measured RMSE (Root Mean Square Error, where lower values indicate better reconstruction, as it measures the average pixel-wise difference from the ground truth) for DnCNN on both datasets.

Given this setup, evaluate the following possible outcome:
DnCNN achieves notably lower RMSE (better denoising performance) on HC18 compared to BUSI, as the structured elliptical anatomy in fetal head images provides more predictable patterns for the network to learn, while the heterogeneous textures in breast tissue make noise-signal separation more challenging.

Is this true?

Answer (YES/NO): YES